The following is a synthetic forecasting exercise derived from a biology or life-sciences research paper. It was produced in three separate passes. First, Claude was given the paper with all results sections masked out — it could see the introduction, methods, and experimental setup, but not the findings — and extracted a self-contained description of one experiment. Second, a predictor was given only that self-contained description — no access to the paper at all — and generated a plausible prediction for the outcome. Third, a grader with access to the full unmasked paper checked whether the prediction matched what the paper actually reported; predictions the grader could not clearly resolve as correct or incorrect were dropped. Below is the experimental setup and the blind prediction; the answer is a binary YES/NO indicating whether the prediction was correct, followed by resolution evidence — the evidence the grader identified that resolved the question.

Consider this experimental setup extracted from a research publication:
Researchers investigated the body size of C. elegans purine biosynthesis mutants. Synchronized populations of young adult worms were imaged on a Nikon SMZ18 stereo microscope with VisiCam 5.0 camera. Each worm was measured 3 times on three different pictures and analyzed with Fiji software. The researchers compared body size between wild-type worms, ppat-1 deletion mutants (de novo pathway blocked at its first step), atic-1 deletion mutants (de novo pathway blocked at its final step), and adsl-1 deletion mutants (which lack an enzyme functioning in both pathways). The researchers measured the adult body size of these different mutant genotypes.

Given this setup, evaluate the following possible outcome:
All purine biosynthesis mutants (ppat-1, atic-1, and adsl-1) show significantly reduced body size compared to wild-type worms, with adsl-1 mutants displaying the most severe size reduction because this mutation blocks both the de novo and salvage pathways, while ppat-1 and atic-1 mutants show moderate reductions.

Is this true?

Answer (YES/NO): NO